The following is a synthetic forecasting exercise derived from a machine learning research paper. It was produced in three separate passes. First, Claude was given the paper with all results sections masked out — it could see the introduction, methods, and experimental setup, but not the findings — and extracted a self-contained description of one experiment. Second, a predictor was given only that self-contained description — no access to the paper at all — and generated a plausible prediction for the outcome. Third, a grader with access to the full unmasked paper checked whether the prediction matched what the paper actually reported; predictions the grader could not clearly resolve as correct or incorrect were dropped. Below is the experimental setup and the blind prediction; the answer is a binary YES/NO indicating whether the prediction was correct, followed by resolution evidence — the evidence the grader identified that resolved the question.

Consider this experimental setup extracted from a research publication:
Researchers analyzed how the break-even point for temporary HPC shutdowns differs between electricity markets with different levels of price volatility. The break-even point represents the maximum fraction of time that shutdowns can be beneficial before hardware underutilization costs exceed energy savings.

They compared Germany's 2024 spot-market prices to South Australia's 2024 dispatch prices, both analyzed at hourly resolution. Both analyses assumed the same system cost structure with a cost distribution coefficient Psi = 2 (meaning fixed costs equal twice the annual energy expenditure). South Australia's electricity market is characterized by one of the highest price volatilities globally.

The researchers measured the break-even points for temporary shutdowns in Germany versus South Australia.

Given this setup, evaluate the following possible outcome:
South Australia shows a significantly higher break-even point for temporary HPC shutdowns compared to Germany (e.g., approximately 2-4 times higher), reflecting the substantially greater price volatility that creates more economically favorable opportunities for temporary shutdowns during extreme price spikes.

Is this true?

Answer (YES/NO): NO